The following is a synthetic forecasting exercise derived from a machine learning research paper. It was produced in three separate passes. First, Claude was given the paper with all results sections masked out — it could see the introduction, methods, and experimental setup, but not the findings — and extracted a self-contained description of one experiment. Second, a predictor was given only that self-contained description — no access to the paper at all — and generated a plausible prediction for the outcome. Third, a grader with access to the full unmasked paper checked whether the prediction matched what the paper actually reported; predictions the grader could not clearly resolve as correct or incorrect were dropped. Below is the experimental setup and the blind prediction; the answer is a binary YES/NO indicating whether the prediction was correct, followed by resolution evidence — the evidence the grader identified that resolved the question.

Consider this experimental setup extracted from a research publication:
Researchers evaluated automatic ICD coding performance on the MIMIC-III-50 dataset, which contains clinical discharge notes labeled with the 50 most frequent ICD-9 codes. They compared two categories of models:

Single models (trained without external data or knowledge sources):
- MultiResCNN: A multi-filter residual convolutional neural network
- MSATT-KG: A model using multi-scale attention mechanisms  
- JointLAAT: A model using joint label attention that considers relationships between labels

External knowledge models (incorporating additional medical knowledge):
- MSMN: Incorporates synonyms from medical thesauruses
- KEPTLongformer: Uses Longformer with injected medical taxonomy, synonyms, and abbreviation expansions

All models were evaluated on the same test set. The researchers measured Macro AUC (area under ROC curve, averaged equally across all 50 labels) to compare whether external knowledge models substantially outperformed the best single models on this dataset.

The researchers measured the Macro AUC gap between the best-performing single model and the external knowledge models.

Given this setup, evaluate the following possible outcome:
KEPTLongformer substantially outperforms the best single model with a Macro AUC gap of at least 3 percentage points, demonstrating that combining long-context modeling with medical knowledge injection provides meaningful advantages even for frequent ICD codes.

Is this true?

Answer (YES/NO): NO